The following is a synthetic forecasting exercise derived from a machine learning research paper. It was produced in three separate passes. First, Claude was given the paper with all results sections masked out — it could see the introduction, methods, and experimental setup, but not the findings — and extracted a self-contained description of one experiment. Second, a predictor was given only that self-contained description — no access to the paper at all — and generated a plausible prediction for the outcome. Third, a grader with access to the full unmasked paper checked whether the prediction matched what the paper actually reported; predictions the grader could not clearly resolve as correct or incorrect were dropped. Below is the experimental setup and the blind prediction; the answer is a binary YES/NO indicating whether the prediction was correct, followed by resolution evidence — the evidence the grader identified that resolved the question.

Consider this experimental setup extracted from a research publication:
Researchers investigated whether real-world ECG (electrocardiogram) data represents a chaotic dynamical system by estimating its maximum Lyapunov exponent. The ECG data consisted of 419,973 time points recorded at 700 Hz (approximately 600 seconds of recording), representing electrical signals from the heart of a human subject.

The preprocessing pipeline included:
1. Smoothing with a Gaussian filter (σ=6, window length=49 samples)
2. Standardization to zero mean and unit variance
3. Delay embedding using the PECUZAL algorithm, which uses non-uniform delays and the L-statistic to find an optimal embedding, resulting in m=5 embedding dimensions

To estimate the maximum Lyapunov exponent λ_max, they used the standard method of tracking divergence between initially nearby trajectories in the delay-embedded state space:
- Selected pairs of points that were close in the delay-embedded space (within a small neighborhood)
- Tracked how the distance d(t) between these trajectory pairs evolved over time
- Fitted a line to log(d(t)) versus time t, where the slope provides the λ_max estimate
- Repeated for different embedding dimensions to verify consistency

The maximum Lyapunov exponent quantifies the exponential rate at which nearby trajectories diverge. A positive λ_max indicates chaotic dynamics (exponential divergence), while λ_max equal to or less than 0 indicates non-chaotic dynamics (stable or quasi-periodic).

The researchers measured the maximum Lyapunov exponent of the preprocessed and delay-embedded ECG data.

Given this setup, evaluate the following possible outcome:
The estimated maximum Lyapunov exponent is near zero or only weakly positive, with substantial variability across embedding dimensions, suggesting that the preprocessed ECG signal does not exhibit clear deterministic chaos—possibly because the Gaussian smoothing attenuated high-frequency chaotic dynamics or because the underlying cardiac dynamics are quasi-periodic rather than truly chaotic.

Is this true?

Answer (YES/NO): NO